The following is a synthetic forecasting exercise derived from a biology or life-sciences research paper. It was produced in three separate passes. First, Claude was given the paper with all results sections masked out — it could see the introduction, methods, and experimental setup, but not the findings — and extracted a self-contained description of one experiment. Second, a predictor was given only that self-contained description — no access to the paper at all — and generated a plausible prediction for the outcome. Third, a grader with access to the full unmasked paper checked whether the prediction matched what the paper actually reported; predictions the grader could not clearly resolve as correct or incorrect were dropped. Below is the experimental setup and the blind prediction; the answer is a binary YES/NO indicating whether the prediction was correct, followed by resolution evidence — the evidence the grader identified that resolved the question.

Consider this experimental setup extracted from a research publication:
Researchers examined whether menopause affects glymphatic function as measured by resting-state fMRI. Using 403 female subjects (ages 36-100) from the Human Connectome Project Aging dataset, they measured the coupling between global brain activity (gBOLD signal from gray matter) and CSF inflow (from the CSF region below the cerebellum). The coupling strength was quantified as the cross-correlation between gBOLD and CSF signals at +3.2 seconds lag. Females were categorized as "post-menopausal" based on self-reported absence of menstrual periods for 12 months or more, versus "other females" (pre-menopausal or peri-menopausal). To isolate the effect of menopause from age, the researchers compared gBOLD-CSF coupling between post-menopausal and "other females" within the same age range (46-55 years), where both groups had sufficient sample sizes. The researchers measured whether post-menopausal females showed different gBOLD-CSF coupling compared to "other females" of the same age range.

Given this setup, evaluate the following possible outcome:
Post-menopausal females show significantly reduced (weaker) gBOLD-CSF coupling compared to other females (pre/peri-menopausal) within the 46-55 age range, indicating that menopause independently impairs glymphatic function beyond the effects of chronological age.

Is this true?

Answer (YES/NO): NO